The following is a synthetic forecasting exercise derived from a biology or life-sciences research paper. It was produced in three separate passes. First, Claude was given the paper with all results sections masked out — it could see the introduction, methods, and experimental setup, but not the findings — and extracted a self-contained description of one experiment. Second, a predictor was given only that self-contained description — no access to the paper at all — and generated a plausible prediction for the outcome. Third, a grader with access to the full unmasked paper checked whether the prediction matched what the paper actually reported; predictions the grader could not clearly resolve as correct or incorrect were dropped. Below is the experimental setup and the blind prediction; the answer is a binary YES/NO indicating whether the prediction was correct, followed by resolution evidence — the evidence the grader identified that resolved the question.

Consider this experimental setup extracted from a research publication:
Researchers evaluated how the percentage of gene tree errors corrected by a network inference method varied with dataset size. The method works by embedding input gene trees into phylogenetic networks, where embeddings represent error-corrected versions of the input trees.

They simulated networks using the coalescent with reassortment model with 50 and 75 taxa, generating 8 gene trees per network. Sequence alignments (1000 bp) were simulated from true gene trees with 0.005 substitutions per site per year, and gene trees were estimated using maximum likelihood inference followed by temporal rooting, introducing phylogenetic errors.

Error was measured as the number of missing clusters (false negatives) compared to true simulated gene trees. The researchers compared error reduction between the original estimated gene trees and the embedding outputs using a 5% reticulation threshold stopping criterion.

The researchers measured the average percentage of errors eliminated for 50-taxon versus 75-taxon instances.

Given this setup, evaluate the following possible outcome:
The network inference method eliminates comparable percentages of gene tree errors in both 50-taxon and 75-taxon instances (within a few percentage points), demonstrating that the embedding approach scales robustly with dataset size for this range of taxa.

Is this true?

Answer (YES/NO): NO